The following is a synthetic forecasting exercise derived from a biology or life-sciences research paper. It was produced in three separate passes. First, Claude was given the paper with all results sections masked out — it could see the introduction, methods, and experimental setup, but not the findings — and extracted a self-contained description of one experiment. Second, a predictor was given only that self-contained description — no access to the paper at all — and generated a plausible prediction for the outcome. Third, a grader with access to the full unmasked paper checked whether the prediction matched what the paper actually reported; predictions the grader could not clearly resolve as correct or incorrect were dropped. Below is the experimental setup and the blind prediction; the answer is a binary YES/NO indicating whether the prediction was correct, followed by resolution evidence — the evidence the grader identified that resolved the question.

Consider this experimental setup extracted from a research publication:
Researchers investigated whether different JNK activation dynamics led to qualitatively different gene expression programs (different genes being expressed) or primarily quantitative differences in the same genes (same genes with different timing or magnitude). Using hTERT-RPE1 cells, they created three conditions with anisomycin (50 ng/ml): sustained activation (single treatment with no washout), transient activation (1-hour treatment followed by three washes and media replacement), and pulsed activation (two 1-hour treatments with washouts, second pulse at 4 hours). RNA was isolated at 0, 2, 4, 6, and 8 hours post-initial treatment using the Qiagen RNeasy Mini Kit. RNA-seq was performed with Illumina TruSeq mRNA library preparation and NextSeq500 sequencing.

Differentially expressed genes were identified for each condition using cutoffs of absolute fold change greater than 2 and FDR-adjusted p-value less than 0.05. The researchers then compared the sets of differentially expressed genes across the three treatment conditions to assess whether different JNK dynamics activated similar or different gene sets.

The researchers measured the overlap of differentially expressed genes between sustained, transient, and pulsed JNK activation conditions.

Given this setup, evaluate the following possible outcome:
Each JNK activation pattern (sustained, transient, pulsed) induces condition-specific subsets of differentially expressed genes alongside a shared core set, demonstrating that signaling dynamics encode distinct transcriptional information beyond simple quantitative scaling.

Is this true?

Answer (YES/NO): NO